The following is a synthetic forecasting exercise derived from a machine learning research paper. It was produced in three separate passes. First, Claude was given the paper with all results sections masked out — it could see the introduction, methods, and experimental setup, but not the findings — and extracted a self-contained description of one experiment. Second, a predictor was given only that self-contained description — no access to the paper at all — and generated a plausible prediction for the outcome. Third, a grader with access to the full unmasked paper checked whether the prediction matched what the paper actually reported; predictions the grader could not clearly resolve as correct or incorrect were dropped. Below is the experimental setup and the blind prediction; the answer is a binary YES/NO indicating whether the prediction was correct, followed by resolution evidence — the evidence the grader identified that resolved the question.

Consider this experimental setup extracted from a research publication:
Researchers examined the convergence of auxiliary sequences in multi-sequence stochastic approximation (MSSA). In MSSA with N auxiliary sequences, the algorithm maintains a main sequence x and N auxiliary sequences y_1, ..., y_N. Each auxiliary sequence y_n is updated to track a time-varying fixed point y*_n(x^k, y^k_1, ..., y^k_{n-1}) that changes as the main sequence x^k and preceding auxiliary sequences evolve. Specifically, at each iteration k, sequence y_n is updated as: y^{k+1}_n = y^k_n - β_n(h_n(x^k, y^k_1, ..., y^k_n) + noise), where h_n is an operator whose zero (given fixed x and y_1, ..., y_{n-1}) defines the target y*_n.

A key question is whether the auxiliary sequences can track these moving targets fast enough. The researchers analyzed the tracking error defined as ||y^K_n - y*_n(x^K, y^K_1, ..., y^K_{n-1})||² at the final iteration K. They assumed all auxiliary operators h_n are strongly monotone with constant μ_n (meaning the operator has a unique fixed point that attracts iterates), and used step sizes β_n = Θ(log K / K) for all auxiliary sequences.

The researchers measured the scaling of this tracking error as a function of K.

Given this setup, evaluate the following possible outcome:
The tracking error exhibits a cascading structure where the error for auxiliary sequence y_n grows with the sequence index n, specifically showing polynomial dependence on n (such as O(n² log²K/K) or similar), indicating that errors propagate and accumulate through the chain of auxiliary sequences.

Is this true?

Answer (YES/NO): NO